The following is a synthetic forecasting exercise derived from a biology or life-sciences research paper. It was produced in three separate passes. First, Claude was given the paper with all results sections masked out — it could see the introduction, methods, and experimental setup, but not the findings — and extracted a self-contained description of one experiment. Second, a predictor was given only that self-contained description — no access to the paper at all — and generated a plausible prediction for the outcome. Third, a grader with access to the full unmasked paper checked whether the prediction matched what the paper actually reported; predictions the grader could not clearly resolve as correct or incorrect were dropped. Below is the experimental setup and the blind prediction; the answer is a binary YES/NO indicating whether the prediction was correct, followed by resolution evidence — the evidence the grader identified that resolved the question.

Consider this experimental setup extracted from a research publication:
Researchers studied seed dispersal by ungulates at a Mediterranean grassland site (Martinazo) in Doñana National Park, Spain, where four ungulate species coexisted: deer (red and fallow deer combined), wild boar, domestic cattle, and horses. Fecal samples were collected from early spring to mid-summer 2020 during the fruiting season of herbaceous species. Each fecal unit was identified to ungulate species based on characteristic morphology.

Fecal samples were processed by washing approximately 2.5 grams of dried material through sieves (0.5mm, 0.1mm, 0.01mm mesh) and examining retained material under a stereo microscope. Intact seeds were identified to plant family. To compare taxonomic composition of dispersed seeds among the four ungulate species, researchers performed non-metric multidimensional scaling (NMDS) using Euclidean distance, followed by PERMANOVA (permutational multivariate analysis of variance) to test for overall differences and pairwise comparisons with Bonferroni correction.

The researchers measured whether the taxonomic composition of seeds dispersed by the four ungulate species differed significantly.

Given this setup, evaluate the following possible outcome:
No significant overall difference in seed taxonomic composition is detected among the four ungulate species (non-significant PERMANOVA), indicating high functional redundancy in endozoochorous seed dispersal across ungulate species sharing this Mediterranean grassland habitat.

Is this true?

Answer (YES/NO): NO